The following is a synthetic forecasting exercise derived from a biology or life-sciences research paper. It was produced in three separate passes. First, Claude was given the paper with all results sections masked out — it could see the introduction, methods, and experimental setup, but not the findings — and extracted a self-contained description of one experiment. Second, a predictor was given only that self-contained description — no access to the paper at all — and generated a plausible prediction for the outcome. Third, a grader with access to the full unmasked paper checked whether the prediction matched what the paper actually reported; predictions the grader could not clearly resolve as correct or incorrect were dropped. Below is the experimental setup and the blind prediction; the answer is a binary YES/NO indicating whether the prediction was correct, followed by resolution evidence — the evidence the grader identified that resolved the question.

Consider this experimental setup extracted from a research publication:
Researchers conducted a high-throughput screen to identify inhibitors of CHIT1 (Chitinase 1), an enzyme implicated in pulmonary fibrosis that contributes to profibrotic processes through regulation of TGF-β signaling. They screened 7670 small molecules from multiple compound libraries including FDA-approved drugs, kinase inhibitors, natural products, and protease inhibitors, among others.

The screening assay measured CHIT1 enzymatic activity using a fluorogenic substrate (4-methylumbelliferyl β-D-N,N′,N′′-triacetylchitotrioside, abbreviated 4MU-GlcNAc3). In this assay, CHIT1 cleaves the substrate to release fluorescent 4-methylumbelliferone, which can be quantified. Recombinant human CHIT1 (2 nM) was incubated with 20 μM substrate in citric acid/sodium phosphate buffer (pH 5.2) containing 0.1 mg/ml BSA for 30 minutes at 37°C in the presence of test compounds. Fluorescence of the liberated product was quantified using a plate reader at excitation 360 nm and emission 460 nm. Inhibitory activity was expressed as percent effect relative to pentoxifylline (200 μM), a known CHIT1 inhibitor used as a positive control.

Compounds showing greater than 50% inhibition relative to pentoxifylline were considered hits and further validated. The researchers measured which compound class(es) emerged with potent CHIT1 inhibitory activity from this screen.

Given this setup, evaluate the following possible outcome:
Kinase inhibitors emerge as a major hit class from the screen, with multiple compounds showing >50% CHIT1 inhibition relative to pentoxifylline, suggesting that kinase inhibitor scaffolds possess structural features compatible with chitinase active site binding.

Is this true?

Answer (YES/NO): NO